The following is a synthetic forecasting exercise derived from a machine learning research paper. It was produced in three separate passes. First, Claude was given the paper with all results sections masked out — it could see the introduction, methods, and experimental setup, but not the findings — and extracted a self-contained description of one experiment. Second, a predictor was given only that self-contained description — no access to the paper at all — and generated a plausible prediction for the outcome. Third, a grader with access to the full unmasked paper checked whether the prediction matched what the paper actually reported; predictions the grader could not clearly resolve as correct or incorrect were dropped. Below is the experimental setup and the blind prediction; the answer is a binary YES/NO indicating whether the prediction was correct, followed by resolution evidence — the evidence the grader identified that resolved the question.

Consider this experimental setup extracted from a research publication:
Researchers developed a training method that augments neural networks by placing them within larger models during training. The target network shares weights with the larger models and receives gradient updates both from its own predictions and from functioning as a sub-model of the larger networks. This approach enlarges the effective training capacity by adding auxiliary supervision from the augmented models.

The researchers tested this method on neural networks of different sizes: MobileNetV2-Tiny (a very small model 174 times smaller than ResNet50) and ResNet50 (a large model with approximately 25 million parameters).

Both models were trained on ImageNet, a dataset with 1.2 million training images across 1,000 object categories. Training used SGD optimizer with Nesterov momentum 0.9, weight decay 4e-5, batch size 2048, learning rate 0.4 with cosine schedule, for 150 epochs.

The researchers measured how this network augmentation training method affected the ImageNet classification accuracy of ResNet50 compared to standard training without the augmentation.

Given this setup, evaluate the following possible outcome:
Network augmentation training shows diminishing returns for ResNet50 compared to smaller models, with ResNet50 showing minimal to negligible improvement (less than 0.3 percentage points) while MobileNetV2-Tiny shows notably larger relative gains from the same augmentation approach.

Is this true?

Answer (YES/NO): NO